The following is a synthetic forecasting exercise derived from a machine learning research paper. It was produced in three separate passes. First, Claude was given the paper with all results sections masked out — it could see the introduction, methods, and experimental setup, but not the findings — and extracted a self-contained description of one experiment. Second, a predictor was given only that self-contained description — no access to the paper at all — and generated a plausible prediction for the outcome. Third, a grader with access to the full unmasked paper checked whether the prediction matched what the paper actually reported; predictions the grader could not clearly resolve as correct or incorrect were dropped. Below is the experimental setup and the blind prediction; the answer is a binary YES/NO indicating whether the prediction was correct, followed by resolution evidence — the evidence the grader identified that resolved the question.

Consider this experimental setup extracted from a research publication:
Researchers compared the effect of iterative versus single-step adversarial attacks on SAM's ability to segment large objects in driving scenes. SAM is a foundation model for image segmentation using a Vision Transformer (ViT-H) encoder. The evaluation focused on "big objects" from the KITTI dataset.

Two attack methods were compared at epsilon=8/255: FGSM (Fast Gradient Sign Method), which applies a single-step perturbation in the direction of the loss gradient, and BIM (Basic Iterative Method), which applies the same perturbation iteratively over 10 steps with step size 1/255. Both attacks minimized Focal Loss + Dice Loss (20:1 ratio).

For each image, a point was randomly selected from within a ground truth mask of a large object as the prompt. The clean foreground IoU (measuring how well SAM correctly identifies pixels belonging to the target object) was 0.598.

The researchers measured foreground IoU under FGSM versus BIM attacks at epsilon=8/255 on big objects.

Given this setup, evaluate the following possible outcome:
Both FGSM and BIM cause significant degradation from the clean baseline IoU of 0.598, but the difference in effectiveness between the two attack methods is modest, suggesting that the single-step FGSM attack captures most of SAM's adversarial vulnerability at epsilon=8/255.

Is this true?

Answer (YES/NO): NO